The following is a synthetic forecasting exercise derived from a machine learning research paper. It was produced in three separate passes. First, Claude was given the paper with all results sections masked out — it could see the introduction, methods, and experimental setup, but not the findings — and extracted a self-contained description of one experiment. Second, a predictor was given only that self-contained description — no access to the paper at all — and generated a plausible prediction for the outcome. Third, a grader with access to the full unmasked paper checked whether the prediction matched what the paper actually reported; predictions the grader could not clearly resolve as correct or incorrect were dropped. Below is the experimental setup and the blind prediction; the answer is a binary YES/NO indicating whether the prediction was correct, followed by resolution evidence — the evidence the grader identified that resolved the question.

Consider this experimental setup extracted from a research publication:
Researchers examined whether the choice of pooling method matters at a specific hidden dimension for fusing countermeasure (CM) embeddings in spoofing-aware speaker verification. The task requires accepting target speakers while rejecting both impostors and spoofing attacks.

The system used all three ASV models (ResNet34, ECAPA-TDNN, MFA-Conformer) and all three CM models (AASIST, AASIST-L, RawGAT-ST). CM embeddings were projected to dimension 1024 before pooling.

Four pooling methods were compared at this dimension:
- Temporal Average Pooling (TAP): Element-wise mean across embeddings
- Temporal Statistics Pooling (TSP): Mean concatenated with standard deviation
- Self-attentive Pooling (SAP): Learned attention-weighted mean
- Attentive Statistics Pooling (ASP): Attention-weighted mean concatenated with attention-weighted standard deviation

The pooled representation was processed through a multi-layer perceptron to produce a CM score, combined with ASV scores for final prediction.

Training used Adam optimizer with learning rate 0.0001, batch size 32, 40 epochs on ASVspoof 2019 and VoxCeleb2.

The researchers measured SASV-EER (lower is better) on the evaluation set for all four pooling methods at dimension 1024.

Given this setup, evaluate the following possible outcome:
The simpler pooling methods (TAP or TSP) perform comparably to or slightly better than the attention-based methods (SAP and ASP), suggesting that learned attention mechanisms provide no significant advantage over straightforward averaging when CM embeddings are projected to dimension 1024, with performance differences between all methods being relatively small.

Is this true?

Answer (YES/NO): NO